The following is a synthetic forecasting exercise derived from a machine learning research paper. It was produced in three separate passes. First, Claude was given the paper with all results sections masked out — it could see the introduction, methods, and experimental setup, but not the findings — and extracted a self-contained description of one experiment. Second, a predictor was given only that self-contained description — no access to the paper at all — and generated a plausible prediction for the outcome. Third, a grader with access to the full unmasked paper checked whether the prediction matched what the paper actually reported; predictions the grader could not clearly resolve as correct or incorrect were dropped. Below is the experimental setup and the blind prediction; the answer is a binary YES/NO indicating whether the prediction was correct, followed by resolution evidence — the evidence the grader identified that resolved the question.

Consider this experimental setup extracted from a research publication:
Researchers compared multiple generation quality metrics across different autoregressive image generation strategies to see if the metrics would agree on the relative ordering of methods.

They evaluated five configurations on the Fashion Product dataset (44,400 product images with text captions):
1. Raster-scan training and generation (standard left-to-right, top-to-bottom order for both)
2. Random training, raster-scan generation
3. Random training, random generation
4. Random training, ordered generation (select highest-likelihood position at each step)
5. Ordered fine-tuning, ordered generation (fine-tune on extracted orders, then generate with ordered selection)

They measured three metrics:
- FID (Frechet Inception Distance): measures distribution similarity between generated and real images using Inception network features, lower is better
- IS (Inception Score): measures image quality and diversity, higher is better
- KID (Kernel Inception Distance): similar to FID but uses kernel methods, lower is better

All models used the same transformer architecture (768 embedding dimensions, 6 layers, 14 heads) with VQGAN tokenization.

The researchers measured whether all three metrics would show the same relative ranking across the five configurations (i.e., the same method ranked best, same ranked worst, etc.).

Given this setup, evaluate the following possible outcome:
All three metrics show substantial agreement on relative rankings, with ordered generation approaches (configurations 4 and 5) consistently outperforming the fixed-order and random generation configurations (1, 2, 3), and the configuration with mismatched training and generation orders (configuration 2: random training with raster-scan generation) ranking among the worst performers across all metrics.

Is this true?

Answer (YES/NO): NO